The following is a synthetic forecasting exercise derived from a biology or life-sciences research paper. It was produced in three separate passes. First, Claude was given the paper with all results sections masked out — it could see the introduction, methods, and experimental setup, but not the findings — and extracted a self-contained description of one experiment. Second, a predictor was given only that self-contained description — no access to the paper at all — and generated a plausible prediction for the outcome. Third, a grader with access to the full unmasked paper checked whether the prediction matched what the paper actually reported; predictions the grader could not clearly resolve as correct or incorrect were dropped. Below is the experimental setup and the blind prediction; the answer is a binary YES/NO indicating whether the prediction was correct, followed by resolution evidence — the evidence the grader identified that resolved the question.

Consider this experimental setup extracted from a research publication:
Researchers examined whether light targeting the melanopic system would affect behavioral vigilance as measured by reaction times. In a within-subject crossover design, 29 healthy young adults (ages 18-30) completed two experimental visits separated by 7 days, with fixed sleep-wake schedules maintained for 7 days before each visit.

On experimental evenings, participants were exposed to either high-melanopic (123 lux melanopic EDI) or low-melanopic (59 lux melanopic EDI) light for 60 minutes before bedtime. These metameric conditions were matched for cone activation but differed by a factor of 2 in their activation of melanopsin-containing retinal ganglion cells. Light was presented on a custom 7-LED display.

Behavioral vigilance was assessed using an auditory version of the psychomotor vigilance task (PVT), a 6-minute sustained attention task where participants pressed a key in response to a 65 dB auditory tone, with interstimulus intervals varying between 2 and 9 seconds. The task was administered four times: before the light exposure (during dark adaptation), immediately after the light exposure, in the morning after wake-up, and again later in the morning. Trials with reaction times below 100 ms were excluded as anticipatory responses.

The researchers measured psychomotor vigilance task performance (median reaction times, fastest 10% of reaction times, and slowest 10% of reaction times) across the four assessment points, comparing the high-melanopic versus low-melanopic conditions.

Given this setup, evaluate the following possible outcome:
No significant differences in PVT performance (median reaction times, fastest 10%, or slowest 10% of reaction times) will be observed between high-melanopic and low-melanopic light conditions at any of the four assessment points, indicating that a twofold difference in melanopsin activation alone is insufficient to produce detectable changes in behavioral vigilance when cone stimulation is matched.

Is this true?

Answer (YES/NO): YES